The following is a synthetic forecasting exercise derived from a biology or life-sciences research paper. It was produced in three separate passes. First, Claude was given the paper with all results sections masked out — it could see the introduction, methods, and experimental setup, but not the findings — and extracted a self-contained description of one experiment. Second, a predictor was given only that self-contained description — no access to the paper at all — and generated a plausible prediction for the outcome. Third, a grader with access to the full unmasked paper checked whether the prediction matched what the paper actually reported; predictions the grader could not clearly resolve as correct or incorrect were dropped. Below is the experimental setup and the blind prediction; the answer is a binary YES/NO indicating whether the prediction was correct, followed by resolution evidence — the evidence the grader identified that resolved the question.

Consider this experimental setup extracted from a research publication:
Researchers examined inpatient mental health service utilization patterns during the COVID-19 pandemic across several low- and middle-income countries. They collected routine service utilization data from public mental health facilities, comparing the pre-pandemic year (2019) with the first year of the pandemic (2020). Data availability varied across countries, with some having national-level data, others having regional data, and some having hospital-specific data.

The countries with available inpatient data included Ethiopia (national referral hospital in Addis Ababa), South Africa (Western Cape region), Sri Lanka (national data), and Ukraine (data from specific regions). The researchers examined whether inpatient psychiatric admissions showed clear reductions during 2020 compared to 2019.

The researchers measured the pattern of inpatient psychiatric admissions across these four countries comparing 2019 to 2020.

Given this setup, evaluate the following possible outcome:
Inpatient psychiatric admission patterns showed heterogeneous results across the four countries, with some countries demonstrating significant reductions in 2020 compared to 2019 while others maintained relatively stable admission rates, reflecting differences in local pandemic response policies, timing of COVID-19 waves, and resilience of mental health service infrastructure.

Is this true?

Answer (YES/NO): NO